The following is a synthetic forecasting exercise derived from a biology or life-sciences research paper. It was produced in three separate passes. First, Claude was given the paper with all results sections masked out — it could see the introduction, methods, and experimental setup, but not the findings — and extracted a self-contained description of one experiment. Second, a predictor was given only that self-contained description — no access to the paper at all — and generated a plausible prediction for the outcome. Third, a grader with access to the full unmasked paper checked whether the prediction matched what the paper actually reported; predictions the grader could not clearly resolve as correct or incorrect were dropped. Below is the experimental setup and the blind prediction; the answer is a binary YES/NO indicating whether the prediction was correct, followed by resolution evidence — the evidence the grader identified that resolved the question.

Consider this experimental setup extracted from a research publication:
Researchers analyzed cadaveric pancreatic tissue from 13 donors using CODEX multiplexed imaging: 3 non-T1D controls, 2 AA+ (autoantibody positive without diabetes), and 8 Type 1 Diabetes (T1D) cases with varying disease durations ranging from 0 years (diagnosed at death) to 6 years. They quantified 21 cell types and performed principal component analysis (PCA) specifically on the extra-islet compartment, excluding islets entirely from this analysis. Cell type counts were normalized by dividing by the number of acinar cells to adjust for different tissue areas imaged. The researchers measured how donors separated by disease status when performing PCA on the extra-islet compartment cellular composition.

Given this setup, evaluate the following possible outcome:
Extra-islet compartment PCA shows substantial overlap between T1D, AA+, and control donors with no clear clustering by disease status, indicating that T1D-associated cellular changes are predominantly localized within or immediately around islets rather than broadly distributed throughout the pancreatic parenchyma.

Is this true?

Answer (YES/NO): NO